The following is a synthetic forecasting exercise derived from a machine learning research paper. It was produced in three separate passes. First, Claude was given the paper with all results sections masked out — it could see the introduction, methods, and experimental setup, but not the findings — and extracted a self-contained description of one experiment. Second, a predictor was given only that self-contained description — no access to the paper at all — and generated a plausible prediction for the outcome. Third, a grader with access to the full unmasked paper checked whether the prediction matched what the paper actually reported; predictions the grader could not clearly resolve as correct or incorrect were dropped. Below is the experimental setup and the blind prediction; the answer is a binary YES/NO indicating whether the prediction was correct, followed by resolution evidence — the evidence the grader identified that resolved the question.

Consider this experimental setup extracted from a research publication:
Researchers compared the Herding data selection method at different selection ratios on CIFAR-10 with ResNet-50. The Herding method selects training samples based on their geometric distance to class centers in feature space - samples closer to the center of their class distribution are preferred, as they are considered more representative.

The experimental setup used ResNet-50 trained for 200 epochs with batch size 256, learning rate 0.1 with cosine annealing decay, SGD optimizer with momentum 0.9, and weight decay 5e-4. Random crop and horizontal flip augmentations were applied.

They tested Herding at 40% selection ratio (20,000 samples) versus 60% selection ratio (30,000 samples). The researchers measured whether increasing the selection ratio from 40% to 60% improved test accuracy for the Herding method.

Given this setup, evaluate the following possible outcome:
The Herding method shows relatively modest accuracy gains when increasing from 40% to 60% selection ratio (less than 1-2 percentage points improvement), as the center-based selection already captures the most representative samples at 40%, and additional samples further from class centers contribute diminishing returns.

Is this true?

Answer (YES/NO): NO